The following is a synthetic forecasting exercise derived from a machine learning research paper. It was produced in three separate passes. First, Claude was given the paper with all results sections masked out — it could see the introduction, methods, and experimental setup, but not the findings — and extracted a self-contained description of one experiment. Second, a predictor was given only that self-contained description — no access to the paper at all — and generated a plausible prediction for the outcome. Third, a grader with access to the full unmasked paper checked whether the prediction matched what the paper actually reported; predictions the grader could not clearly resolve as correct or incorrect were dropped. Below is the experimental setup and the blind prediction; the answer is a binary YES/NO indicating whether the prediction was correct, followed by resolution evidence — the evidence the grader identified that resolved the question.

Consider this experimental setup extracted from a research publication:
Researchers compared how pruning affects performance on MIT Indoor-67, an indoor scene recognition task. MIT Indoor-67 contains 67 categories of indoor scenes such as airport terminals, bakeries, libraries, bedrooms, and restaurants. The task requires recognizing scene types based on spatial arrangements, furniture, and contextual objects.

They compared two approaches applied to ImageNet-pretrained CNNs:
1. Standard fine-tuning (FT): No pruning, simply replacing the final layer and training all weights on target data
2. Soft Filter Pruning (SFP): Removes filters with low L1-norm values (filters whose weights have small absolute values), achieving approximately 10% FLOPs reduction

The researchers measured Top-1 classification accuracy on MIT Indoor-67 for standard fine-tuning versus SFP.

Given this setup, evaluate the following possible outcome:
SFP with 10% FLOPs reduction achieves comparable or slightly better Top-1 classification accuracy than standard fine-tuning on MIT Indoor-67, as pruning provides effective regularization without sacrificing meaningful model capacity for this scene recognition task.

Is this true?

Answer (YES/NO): NO